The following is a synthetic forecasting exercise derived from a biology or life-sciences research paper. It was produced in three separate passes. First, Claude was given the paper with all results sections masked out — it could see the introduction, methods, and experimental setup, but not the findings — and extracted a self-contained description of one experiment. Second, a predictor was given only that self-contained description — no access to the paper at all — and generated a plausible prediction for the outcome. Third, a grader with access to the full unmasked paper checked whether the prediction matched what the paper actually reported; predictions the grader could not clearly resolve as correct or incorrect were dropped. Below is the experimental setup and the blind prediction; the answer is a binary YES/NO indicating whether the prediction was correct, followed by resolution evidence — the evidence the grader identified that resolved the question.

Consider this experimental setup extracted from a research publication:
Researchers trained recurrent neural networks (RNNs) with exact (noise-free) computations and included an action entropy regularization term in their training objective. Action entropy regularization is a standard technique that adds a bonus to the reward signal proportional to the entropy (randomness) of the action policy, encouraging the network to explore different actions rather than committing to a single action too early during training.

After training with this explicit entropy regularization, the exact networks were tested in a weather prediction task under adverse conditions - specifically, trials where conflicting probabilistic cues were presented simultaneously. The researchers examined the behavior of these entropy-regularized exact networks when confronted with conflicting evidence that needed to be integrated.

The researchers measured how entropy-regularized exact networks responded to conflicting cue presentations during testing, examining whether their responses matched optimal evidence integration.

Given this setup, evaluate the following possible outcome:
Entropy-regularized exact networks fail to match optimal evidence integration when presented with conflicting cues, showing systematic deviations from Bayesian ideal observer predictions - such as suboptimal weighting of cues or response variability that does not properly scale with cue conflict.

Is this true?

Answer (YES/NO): YES